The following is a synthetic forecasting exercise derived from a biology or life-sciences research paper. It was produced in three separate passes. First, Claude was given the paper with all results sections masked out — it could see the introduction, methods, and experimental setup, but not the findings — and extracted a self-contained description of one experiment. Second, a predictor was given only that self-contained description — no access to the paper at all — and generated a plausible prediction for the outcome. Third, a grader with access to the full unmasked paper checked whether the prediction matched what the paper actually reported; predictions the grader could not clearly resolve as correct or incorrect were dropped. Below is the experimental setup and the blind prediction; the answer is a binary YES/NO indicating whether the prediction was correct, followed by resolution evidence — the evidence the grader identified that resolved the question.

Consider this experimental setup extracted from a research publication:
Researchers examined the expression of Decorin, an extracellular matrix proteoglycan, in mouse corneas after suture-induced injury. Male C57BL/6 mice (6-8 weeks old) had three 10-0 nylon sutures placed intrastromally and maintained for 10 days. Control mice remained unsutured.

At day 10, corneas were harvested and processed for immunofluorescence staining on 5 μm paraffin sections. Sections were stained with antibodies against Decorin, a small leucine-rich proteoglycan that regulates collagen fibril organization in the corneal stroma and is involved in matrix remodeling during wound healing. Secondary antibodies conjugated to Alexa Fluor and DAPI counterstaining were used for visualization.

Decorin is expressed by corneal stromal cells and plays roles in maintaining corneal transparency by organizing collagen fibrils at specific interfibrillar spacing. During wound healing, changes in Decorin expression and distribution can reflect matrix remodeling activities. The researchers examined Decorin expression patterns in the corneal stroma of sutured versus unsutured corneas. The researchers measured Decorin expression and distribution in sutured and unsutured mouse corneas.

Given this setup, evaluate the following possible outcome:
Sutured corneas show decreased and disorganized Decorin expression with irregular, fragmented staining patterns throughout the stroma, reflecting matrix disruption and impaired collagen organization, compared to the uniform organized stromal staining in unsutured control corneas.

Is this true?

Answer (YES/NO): NO